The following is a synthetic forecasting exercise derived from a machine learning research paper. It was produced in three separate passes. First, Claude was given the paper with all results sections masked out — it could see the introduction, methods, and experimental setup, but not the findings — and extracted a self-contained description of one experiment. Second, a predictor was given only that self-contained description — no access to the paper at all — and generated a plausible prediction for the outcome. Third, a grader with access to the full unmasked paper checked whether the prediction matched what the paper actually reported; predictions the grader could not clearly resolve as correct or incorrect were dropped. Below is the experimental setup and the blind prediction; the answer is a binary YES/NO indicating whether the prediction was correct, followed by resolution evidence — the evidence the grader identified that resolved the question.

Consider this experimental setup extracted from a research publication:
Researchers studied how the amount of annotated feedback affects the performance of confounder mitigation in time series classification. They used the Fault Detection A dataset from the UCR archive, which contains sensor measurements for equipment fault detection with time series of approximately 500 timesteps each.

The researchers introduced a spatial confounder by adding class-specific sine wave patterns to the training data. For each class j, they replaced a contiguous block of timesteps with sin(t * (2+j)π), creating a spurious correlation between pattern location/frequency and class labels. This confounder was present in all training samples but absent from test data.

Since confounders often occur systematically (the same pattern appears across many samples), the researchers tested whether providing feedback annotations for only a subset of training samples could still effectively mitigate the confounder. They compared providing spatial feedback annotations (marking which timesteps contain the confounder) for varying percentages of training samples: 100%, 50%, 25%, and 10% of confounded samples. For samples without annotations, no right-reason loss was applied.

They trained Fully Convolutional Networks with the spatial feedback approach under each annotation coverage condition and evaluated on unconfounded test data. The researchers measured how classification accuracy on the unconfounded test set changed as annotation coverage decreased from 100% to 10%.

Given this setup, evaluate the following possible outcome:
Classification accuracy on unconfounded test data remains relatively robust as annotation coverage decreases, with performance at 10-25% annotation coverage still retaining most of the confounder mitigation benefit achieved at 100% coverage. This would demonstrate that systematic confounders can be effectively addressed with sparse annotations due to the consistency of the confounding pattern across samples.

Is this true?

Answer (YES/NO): YES